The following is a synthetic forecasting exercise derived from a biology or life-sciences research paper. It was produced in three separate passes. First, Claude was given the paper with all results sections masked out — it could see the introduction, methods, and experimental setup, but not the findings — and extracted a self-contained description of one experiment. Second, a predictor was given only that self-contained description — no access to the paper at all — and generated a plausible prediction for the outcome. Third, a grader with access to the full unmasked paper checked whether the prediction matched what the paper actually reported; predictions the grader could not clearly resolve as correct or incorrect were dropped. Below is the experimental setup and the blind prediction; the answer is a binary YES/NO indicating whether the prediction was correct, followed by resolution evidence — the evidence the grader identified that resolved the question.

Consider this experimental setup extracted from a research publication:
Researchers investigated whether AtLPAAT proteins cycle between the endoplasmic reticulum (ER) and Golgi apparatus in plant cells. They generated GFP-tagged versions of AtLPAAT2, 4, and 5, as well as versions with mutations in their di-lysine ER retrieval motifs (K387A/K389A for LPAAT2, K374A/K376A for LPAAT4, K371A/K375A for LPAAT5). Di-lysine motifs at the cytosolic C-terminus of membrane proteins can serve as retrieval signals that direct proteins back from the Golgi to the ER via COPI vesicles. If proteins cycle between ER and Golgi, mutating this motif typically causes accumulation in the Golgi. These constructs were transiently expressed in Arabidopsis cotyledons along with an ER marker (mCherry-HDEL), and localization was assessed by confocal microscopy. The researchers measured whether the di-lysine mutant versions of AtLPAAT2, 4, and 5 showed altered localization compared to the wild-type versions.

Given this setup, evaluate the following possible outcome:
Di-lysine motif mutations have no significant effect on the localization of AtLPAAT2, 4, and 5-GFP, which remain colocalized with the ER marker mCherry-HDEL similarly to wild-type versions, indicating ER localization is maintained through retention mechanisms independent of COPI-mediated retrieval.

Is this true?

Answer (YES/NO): YES